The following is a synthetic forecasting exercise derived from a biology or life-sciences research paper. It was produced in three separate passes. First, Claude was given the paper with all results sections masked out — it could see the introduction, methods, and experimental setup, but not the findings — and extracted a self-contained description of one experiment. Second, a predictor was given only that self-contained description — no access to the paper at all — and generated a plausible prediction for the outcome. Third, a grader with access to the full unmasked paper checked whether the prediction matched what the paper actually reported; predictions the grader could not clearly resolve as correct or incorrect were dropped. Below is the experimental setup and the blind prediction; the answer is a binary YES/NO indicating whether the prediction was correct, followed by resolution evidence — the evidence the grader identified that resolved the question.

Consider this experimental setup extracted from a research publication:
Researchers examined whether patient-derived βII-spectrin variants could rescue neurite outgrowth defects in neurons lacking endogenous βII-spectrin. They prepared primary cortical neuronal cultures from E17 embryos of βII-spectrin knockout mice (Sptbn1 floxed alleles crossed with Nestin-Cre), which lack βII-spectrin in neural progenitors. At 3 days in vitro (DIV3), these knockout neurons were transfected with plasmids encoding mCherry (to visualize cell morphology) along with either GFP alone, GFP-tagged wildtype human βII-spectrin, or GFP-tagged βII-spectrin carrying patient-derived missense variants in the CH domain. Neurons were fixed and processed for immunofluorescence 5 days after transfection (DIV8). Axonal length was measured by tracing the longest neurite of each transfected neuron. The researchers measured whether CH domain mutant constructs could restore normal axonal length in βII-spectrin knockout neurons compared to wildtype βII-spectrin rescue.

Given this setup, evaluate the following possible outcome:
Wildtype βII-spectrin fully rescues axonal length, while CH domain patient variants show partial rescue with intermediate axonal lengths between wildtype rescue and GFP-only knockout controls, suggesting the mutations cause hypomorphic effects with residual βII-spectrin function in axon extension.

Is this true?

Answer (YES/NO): NO